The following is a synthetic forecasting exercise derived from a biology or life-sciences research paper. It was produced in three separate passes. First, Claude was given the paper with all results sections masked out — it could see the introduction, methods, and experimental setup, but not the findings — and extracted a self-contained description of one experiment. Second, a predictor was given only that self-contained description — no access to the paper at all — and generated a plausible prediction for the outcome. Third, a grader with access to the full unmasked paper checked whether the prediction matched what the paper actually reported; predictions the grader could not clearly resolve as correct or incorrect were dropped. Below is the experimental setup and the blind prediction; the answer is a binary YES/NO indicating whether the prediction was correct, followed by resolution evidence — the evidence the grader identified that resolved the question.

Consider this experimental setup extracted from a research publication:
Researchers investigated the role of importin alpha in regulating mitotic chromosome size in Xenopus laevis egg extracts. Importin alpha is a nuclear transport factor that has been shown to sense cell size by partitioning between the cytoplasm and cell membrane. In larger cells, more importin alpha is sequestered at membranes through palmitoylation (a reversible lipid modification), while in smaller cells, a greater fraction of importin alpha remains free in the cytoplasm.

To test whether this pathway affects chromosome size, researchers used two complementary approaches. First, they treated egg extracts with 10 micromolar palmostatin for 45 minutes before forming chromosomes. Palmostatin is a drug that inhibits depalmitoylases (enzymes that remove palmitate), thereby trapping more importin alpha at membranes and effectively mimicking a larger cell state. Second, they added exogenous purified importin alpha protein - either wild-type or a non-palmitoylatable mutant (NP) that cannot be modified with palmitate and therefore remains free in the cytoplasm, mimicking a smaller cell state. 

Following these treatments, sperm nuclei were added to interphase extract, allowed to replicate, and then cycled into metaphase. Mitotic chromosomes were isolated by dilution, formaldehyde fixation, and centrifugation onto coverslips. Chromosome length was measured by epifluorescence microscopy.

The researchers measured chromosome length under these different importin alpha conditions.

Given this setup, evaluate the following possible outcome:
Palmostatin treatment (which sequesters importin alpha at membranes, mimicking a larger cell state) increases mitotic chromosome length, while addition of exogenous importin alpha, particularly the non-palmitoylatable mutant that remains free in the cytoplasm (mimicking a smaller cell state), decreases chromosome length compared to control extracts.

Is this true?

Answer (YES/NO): NO